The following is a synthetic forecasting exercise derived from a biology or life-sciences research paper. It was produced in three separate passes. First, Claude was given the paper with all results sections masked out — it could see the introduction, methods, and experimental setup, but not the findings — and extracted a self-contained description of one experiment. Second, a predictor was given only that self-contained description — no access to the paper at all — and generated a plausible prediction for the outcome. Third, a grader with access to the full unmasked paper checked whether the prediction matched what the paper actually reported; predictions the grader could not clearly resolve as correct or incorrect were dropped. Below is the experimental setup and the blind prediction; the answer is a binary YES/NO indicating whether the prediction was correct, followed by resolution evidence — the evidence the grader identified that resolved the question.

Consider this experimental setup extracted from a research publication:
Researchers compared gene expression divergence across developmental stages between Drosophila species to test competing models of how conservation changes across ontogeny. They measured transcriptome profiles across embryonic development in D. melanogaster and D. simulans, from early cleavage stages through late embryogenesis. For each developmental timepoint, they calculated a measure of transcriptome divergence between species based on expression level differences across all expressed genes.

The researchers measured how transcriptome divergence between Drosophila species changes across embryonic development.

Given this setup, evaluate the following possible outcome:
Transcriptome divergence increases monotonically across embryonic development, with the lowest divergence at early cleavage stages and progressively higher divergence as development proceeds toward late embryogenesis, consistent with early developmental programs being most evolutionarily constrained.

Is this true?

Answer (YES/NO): NO